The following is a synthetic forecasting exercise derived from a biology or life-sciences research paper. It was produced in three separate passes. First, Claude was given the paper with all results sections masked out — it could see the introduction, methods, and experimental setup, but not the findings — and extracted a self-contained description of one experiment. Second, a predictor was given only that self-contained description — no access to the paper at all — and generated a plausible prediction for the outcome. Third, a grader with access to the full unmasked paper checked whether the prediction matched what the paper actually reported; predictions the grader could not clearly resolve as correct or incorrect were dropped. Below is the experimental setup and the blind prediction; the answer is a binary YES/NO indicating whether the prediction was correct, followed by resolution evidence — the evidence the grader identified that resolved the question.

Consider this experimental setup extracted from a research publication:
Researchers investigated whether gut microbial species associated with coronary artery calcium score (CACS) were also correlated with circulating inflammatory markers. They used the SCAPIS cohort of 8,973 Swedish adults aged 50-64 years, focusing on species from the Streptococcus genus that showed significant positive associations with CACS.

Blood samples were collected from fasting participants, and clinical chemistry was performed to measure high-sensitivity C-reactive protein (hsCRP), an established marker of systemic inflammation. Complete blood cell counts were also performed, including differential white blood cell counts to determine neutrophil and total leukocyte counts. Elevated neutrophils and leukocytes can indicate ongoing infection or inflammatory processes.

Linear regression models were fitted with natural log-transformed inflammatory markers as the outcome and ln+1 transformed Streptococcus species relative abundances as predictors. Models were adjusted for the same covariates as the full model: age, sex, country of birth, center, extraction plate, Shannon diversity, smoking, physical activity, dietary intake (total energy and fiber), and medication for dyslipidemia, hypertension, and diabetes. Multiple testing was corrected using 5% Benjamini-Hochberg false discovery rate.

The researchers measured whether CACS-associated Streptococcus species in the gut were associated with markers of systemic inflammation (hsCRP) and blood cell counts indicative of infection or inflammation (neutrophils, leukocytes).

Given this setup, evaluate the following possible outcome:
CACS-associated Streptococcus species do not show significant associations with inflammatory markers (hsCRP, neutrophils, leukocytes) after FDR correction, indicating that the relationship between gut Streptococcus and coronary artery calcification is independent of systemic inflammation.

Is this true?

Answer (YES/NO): NO